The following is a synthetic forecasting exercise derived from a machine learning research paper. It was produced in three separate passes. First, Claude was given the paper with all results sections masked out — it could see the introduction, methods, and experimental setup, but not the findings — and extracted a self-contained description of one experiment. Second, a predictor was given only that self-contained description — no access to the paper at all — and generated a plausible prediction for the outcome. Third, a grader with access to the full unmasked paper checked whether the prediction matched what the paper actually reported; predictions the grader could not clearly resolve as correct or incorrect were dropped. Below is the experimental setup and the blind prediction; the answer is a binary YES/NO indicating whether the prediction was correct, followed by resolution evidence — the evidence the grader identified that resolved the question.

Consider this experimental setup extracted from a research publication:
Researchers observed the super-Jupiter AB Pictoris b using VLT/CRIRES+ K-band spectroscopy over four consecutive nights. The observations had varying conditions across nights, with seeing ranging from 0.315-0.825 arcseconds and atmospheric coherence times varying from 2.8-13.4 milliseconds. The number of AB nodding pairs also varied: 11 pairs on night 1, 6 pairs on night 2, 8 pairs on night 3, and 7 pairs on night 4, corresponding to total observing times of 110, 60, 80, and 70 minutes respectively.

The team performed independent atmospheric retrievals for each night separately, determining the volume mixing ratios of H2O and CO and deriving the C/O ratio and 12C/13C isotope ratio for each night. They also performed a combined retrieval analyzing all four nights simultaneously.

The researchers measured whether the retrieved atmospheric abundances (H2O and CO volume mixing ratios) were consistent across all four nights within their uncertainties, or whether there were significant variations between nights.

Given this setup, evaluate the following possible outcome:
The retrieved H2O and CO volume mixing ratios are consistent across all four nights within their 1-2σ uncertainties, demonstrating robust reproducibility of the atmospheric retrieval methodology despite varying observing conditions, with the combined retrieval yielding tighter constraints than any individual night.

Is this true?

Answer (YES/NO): YES